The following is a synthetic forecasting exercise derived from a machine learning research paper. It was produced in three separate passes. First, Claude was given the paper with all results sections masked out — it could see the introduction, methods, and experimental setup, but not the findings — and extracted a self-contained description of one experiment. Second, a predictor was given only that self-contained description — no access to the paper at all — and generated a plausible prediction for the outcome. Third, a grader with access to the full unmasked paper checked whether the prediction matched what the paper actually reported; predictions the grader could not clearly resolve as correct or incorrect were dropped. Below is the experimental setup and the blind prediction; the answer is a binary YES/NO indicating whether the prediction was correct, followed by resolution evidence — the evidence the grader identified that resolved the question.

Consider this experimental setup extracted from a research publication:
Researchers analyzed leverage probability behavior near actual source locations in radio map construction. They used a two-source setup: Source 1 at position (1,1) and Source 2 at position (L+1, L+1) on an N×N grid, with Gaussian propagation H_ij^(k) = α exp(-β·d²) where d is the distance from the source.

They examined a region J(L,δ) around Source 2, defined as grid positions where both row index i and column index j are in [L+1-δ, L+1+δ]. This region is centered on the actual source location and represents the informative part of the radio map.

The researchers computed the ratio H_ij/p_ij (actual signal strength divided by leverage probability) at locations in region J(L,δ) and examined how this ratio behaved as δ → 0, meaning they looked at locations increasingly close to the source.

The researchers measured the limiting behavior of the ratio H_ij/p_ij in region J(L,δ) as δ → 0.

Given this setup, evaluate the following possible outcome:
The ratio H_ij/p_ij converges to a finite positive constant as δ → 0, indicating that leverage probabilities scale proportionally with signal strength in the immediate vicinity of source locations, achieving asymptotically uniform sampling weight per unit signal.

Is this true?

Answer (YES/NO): YES